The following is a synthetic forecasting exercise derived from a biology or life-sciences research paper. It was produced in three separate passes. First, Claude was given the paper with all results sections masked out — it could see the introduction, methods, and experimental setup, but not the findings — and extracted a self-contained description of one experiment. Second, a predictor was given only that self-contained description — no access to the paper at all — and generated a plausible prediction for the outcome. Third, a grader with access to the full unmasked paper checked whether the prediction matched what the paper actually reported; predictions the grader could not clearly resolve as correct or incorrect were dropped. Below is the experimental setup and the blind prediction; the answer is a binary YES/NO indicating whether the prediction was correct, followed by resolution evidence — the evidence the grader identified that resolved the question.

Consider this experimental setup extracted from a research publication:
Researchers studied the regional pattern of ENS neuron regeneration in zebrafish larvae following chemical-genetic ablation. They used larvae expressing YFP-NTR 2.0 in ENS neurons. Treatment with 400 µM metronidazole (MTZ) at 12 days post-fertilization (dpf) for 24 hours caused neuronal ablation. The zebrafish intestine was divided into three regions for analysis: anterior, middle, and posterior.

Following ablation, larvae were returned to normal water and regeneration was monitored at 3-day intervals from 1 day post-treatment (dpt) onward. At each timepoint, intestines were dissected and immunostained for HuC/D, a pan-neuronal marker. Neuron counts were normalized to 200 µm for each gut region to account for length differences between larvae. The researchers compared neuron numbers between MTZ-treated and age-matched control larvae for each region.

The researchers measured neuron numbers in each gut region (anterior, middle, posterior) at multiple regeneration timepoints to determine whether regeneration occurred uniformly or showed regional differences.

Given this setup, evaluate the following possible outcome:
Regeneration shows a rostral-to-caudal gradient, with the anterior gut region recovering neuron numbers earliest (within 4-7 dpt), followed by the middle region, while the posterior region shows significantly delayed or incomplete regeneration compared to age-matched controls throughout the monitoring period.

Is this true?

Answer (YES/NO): NO